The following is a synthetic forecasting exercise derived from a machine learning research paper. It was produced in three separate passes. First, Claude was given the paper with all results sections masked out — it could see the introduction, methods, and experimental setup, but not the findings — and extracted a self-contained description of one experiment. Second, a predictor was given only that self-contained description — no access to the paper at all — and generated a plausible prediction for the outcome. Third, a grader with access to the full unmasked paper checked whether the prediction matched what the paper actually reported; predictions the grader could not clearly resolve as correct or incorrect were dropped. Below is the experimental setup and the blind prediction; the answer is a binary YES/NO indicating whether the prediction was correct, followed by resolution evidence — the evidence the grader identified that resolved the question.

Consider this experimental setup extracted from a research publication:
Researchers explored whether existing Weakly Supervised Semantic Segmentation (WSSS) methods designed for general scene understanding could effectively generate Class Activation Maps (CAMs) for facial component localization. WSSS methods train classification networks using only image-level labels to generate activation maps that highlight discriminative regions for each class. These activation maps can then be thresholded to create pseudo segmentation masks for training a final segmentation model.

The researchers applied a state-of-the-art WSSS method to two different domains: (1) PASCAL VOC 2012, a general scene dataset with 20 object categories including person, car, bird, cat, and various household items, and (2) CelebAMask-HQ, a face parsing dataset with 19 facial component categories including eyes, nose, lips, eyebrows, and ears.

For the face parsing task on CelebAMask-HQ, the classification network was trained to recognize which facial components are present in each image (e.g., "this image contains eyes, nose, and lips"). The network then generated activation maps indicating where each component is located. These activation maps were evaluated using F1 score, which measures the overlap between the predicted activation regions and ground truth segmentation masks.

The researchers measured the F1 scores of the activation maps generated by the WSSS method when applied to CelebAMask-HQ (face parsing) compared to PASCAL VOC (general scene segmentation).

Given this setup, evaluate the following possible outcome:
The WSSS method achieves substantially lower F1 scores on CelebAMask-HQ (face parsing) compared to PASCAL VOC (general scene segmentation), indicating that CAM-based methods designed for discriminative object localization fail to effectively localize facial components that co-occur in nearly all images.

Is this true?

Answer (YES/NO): YES